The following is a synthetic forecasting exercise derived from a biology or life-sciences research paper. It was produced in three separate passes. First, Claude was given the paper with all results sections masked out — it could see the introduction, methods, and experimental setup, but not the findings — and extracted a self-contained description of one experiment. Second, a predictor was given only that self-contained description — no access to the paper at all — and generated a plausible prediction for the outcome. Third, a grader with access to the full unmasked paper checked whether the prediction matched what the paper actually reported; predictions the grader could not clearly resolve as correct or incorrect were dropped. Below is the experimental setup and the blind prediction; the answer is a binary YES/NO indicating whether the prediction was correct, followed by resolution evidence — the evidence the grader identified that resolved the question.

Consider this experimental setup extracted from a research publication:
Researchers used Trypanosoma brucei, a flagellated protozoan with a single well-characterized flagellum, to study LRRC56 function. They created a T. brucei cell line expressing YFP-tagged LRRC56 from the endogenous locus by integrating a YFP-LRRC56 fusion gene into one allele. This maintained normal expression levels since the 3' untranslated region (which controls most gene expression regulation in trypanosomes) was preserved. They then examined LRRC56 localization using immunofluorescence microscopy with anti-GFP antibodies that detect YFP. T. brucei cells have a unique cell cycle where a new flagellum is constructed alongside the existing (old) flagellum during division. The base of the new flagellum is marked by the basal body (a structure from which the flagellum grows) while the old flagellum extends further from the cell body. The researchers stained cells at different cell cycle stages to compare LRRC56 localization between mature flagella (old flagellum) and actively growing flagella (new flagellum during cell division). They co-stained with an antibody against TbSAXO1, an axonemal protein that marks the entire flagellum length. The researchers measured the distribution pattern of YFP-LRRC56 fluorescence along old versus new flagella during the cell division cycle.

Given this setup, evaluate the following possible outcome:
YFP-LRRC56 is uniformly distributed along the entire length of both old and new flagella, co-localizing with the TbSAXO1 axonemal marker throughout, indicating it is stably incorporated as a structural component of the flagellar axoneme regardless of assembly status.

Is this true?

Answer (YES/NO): NO